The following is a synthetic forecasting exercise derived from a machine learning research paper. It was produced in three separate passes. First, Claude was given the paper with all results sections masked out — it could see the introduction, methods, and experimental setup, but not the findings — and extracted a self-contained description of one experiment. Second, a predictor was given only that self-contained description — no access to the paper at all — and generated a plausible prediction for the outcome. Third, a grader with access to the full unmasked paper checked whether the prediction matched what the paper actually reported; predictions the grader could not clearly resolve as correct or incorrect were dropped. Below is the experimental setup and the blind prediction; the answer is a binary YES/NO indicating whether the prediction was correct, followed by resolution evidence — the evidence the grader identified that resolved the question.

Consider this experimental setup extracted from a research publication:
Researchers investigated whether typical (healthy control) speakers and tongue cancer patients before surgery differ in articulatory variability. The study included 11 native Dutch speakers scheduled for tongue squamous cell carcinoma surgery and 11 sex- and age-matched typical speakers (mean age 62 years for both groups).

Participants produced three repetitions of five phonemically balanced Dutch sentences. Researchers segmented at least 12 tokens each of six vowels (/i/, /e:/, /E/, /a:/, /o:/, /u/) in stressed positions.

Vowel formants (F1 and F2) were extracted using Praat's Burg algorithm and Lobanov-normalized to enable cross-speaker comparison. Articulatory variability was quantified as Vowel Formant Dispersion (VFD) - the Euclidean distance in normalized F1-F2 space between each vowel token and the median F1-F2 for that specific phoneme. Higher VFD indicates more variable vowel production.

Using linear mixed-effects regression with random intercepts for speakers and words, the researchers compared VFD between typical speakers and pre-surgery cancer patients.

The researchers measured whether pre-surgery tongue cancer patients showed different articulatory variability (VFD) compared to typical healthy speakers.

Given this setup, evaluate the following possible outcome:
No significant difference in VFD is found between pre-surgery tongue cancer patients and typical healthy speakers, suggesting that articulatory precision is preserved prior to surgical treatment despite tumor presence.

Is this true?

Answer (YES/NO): YES